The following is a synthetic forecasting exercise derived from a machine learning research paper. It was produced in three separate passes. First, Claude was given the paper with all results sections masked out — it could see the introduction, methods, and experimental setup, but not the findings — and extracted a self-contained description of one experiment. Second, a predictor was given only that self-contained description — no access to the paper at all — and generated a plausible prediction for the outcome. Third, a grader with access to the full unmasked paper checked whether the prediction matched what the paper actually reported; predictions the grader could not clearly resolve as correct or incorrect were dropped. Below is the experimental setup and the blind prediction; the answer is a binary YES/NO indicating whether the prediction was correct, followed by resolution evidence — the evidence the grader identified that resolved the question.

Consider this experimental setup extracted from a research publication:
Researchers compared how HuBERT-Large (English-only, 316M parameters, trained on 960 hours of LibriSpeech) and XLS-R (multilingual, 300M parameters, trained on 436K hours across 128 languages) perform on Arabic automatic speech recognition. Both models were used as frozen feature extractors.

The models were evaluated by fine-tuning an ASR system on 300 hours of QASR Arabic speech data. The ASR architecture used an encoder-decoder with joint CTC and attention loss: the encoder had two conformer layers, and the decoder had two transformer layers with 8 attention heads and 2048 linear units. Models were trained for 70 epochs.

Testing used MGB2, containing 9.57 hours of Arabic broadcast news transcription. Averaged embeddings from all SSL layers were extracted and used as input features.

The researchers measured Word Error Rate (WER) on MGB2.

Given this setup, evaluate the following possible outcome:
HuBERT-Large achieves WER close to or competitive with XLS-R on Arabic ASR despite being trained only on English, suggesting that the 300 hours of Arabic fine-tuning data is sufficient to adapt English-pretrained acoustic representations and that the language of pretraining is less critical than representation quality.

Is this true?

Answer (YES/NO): YES